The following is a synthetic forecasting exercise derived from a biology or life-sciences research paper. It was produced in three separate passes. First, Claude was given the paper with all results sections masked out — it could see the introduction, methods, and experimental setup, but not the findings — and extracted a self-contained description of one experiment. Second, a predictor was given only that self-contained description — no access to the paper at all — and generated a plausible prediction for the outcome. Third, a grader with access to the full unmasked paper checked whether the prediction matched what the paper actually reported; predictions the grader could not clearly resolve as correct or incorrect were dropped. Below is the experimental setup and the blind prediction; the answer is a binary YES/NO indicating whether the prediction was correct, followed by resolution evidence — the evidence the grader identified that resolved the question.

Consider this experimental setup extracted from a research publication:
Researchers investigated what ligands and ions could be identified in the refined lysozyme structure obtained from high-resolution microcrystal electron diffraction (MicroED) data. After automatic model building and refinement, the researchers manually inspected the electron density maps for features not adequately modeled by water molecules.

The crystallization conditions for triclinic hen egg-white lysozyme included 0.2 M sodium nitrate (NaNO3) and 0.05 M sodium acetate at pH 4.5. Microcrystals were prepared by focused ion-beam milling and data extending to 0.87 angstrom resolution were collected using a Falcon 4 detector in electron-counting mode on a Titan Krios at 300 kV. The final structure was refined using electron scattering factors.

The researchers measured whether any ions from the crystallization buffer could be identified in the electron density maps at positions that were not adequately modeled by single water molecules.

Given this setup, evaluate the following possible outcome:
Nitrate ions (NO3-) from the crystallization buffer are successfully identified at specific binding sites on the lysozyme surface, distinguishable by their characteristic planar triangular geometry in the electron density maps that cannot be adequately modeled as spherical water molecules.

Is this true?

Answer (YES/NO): YES